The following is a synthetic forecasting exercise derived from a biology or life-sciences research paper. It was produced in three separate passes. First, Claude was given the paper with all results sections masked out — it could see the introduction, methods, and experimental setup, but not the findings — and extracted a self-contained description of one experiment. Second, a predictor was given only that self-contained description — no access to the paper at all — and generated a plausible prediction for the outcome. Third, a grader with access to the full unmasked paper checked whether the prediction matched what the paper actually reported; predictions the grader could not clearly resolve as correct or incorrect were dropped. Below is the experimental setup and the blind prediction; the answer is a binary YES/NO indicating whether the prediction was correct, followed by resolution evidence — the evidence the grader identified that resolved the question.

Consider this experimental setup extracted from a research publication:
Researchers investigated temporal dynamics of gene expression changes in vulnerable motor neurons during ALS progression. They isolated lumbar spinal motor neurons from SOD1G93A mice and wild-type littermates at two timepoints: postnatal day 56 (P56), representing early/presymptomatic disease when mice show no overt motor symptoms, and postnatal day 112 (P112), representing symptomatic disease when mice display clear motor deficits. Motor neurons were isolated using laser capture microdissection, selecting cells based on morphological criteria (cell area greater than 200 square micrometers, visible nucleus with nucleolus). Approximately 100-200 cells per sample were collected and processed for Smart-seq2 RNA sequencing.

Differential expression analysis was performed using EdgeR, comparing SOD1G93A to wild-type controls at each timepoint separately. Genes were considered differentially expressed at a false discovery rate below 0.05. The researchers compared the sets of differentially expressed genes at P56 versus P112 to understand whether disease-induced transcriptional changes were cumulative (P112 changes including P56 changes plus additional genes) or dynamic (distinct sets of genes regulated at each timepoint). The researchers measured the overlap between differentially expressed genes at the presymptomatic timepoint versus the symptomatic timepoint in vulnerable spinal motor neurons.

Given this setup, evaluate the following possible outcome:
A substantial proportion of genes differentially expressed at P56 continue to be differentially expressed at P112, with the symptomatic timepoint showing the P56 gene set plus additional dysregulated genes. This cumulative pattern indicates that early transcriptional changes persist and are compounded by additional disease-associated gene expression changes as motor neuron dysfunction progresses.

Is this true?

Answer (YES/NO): NO